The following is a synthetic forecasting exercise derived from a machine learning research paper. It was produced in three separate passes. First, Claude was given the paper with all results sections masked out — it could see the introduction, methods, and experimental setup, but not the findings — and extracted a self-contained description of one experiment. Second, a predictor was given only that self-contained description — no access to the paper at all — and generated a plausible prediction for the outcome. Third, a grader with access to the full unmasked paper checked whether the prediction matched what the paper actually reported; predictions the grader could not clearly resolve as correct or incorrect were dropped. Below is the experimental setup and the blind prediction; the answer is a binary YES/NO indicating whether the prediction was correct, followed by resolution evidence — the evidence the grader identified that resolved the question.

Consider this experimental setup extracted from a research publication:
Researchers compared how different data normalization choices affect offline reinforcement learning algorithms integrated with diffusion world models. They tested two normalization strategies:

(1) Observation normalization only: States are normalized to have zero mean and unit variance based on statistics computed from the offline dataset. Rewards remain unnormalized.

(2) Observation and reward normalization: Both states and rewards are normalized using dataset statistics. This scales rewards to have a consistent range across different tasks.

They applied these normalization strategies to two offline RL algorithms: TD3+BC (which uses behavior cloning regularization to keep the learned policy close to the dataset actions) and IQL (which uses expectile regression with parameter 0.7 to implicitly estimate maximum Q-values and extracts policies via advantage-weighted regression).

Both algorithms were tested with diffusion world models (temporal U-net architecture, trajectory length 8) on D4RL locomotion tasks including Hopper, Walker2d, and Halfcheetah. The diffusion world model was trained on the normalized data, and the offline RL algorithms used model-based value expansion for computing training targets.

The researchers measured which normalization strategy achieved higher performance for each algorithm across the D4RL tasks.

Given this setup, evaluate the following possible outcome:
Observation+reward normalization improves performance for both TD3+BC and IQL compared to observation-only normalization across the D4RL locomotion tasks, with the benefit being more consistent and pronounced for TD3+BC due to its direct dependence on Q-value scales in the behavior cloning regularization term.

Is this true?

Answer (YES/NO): NO